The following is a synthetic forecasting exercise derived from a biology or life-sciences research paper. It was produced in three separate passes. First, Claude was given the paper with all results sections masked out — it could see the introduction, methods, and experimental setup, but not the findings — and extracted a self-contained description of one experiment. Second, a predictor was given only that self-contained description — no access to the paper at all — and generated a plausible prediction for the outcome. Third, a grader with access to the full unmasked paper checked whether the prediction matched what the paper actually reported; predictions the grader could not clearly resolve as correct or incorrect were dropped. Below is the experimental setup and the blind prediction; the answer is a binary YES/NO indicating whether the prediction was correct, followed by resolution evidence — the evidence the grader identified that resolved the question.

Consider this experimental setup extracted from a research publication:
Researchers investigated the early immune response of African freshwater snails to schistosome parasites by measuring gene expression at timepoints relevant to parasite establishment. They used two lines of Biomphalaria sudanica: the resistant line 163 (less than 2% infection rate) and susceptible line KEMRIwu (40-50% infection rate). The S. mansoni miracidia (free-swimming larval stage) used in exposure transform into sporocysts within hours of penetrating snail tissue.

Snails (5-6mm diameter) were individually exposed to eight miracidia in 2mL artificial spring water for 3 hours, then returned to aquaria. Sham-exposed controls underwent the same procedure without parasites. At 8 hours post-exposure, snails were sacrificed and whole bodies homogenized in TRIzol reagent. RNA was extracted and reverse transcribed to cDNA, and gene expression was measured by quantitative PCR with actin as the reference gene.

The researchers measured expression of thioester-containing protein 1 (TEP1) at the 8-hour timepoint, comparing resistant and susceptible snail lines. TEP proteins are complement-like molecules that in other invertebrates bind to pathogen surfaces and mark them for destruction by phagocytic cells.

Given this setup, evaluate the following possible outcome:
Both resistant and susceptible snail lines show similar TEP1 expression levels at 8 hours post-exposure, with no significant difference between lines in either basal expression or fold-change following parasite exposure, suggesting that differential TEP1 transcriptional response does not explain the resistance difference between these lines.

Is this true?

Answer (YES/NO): NO